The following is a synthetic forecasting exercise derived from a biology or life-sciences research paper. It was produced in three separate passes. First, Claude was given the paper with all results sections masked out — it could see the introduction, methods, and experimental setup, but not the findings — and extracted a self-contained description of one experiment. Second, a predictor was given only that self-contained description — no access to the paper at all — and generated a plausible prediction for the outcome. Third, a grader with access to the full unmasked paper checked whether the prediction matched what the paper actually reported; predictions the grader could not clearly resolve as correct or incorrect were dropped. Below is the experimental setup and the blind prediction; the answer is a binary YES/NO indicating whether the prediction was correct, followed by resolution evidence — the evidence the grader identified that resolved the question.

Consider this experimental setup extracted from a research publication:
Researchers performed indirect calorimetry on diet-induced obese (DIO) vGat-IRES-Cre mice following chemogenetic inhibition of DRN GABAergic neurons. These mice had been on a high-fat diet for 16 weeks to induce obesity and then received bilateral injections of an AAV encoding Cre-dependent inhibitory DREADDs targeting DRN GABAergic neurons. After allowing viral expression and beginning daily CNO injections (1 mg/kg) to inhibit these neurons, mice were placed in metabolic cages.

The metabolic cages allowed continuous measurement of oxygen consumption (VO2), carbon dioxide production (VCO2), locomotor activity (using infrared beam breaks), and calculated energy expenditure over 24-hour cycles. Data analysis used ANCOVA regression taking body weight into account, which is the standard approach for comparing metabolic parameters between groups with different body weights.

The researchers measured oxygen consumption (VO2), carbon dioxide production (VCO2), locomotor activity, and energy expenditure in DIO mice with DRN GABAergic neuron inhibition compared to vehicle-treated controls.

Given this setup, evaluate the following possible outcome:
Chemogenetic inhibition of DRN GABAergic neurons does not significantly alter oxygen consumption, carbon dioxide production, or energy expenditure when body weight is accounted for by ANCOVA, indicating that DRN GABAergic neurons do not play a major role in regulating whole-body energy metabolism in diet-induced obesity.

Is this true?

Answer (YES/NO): NO